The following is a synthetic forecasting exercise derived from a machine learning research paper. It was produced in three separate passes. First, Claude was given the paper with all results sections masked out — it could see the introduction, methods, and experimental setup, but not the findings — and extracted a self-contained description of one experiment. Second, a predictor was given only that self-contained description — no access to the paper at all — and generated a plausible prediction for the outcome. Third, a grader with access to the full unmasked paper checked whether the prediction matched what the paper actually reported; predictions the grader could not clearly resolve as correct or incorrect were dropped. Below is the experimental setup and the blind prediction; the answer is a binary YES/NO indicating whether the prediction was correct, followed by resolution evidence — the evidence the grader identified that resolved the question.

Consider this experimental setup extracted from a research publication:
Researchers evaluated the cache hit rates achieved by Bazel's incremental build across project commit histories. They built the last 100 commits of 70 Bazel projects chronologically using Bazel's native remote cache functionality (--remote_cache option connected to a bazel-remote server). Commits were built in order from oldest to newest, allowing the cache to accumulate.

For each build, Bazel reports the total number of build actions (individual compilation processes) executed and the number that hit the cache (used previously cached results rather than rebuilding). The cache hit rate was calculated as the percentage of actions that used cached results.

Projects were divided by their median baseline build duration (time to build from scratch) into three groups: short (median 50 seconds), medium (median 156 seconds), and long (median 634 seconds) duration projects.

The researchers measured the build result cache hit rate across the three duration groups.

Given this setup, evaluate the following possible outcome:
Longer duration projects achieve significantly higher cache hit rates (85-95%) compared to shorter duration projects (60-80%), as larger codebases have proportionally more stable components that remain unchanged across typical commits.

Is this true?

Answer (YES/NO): NO